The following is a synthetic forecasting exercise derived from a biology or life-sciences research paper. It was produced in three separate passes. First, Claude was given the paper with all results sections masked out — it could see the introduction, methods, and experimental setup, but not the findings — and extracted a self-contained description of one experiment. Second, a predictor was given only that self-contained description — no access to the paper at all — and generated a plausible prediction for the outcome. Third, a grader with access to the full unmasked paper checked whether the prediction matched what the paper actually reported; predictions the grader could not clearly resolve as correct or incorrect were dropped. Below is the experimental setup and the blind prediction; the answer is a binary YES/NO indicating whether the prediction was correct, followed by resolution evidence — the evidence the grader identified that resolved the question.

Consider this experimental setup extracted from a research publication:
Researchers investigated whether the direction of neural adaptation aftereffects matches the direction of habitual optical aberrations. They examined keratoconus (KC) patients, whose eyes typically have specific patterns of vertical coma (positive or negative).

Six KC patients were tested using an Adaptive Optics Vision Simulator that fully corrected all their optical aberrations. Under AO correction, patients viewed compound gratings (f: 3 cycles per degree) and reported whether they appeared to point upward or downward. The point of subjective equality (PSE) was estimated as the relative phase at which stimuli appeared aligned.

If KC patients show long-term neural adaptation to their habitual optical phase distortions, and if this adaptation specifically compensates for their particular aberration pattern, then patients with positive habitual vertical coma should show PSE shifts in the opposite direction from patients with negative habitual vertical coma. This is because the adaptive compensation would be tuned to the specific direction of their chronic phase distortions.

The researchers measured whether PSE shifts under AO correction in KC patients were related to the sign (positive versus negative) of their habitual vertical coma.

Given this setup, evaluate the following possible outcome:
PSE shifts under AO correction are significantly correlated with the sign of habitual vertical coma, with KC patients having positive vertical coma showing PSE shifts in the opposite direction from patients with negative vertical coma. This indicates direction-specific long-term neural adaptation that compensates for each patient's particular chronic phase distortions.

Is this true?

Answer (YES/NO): NO